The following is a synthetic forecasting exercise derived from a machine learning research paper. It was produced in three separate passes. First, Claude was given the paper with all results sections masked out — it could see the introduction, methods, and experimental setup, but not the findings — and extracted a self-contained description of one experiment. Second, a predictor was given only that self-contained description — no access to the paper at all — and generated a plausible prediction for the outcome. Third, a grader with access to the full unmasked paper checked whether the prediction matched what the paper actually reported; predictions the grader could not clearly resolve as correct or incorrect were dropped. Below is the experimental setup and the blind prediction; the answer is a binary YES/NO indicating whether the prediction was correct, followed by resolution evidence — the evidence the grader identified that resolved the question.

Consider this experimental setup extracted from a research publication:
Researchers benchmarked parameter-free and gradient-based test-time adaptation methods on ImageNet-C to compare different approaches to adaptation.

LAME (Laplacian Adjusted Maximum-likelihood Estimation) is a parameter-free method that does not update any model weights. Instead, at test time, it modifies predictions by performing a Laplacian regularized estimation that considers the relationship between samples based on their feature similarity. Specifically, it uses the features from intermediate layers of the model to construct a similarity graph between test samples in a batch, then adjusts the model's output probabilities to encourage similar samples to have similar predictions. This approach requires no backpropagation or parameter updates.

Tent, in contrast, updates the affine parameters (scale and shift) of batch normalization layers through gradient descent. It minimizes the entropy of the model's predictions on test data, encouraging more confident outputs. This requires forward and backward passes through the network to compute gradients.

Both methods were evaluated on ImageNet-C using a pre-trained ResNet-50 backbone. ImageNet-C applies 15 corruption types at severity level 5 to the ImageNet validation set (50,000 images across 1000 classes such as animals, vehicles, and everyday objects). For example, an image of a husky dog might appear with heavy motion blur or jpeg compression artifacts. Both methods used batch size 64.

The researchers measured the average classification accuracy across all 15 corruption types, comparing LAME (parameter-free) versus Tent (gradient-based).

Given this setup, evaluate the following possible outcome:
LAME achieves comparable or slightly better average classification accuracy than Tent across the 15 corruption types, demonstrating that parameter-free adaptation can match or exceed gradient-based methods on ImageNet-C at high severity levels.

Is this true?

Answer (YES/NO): NO